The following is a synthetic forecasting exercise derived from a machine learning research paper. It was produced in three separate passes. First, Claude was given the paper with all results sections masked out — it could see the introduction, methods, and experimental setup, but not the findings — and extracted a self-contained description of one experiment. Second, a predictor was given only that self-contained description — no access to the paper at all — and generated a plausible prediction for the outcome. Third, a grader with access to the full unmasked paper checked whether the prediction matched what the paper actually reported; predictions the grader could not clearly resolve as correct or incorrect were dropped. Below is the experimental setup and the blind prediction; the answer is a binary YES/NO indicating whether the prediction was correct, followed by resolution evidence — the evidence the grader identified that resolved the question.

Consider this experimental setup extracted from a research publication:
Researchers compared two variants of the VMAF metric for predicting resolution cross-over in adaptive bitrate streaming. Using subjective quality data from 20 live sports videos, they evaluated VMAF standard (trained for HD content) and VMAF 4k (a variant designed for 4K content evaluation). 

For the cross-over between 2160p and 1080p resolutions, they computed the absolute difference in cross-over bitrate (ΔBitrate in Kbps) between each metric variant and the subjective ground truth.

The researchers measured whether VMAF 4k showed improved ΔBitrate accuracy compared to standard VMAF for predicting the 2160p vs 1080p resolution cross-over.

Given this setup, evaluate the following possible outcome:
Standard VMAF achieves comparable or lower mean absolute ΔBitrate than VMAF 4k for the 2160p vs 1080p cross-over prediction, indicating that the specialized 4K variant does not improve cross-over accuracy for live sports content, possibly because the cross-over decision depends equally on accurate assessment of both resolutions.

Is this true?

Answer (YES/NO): YES